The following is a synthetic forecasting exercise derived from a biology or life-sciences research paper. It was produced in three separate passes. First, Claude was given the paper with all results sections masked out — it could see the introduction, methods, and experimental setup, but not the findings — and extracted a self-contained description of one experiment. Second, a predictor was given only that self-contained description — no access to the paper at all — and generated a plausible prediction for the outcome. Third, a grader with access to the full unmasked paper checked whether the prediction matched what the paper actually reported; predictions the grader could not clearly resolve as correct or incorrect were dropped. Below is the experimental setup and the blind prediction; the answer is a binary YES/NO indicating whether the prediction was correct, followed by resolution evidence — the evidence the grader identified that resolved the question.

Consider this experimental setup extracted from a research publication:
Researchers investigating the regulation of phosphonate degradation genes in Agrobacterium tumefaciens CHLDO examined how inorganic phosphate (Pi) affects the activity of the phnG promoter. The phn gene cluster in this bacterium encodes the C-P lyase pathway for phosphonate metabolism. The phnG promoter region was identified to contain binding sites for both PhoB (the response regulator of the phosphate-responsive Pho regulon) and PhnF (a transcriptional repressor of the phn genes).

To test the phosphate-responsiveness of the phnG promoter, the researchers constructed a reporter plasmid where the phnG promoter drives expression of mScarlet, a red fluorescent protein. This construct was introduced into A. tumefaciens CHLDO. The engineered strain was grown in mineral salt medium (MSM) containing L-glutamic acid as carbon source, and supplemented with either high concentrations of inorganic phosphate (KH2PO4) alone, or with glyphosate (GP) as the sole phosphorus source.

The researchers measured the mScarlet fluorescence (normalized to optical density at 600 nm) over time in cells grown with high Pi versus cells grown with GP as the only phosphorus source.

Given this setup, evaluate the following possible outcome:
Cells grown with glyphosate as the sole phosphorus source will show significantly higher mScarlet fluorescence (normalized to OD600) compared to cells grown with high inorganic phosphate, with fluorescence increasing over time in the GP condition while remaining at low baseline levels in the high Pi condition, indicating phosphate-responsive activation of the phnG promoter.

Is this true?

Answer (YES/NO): YES